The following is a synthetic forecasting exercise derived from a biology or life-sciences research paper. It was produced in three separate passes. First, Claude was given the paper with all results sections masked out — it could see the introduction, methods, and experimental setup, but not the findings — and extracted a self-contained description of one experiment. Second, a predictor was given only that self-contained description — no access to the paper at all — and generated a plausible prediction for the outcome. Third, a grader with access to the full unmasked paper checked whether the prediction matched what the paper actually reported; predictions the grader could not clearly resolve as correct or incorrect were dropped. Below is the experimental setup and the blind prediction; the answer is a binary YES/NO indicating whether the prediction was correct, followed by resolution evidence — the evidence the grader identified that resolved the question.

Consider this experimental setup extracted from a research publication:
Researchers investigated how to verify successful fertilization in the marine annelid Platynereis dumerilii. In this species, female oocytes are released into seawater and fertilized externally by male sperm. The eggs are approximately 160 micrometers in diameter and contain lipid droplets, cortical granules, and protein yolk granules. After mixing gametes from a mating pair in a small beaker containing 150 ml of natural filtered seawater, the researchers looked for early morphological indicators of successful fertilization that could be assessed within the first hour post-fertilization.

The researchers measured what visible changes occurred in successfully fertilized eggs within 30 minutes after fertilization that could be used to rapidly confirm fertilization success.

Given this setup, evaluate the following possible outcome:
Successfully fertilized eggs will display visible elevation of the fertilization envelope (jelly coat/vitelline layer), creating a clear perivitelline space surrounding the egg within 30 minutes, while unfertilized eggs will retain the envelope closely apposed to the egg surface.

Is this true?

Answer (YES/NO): NO